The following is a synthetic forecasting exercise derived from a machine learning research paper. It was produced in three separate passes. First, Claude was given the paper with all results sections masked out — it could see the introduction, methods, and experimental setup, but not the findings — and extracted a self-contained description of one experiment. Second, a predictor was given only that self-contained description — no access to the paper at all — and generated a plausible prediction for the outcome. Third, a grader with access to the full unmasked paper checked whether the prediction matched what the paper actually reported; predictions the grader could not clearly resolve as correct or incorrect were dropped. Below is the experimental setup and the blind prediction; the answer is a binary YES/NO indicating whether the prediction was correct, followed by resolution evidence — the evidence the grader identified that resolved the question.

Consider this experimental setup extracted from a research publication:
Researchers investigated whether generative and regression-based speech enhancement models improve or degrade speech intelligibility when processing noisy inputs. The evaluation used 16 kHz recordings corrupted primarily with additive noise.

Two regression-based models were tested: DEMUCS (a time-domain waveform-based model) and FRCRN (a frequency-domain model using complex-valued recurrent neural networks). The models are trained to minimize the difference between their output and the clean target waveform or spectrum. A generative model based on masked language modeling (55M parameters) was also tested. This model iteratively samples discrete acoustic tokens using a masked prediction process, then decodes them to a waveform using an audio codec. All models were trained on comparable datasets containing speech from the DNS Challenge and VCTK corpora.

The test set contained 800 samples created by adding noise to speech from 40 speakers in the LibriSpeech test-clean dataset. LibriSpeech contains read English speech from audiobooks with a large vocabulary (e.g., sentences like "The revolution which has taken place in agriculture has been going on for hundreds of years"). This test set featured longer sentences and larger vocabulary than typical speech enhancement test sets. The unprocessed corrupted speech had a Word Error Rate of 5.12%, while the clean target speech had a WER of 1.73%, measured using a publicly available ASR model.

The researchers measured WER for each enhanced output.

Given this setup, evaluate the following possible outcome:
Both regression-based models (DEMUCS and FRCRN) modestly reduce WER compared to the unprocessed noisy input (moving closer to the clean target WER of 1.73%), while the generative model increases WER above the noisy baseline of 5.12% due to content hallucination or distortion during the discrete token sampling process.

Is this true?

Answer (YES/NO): NO